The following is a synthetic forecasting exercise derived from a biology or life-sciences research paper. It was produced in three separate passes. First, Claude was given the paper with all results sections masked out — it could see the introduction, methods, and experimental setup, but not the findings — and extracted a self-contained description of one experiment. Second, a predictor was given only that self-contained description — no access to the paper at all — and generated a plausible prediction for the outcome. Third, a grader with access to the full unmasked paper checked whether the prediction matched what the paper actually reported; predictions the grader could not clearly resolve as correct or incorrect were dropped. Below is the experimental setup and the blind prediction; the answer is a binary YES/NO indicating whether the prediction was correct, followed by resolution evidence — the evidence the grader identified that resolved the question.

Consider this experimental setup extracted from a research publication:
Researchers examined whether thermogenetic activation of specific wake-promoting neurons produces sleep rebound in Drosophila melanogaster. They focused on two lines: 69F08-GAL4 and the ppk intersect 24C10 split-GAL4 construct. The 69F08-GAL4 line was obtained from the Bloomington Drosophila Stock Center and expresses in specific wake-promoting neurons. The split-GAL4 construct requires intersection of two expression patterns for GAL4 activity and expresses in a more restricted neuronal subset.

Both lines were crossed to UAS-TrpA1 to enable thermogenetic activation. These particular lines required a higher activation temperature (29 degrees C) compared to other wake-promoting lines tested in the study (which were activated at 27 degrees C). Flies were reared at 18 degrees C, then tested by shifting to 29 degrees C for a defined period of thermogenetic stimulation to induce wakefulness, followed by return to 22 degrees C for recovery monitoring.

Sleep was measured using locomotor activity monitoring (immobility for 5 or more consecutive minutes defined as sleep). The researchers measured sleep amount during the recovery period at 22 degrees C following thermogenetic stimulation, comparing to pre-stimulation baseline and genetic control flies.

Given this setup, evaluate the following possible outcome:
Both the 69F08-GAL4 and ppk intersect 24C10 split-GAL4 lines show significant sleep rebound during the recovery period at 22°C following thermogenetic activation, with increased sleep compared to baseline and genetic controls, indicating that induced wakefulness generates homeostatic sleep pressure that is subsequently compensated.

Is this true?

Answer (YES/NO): YES